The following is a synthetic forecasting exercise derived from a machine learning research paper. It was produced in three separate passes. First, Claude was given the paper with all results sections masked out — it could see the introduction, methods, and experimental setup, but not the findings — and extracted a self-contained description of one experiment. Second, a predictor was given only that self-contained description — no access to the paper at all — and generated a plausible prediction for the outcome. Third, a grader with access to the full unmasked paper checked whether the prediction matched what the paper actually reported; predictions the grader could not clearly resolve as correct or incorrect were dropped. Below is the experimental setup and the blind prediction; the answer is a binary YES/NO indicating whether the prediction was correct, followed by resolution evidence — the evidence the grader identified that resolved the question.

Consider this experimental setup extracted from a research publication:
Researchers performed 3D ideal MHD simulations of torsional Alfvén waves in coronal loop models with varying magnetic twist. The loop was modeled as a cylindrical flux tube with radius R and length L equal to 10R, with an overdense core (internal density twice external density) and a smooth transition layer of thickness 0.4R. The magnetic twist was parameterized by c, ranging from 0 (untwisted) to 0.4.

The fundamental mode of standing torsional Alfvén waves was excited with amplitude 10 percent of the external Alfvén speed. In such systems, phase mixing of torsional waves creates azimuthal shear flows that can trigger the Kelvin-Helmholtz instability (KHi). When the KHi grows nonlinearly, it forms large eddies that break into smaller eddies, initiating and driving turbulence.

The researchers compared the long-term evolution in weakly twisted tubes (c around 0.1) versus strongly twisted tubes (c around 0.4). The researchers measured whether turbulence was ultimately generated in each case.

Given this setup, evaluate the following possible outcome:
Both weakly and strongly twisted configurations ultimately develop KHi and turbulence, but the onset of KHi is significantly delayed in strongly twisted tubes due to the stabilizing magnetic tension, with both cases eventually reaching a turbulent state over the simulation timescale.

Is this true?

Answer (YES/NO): NO